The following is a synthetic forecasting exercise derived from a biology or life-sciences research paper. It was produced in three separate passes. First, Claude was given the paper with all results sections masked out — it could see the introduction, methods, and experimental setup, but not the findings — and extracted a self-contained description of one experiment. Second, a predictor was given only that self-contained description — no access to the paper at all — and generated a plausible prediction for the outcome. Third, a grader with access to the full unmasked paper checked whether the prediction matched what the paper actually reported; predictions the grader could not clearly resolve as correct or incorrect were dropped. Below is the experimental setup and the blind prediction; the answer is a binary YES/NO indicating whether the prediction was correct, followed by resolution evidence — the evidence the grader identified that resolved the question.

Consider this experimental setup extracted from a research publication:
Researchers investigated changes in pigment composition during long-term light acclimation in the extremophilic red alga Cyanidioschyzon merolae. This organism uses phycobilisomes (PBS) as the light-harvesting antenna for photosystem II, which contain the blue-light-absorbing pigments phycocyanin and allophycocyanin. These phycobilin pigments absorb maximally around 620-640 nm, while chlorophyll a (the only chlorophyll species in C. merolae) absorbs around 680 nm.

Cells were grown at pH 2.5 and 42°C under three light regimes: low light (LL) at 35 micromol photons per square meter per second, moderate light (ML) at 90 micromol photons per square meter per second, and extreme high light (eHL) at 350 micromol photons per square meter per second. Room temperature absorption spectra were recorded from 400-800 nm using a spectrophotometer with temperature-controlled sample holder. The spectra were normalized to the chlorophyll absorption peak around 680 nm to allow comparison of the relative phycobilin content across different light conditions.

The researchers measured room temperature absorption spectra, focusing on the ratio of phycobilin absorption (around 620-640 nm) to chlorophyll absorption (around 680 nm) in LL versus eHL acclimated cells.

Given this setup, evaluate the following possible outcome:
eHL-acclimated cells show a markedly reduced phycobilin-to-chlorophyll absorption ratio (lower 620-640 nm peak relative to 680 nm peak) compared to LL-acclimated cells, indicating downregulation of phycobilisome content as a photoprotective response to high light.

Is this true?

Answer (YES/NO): YES